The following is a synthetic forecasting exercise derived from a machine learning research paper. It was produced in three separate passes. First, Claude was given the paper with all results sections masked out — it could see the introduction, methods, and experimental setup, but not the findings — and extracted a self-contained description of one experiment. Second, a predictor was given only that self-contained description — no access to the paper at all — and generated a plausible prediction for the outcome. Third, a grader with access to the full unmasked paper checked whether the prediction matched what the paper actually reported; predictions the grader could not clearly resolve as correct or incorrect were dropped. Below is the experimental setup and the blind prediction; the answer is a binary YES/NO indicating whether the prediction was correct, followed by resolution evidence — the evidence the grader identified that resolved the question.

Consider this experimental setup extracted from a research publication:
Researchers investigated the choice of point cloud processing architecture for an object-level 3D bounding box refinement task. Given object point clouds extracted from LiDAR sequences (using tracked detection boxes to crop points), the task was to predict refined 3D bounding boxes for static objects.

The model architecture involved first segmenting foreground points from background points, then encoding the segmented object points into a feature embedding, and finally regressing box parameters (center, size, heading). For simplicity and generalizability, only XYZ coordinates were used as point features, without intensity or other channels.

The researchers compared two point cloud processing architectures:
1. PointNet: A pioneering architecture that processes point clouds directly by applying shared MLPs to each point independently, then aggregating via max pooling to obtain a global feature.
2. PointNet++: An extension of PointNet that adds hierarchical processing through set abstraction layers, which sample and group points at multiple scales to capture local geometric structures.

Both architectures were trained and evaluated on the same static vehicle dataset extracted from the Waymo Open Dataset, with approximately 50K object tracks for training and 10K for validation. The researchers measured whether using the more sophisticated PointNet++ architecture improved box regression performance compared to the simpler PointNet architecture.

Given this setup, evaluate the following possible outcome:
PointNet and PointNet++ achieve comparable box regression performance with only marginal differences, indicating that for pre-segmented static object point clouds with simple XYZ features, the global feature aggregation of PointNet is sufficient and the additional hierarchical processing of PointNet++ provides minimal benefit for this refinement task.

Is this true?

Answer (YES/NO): YES